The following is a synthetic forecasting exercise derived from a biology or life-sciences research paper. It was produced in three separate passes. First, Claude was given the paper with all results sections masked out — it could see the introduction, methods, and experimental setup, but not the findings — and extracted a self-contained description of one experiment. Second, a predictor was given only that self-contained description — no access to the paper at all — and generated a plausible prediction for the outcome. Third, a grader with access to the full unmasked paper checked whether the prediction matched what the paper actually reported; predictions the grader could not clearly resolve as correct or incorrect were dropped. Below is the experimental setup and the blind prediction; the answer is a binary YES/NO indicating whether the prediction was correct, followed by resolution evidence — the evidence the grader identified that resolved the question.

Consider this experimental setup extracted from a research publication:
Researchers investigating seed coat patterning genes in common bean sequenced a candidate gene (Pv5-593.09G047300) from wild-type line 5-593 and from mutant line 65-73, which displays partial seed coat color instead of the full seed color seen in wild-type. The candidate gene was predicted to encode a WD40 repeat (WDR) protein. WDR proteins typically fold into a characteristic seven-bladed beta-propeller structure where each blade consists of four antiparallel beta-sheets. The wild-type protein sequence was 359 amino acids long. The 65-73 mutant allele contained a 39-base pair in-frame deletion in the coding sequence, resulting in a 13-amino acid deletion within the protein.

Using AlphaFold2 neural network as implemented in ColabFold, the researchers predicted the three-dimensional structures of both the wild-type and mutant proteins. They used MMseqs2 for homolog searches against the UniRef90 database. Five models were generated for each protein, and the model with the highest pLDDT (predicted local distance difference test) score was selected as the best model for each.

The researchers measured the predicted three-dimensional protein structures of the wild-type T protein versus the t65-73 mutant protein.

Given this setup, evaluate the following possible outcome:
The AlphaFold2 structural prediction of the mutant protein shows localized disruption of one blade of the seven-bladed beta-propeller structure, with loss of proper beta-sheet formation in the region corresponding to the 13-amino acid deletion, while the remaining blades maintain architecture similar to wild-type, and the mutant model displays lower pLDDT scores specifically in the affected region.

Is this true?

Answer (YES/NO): NO